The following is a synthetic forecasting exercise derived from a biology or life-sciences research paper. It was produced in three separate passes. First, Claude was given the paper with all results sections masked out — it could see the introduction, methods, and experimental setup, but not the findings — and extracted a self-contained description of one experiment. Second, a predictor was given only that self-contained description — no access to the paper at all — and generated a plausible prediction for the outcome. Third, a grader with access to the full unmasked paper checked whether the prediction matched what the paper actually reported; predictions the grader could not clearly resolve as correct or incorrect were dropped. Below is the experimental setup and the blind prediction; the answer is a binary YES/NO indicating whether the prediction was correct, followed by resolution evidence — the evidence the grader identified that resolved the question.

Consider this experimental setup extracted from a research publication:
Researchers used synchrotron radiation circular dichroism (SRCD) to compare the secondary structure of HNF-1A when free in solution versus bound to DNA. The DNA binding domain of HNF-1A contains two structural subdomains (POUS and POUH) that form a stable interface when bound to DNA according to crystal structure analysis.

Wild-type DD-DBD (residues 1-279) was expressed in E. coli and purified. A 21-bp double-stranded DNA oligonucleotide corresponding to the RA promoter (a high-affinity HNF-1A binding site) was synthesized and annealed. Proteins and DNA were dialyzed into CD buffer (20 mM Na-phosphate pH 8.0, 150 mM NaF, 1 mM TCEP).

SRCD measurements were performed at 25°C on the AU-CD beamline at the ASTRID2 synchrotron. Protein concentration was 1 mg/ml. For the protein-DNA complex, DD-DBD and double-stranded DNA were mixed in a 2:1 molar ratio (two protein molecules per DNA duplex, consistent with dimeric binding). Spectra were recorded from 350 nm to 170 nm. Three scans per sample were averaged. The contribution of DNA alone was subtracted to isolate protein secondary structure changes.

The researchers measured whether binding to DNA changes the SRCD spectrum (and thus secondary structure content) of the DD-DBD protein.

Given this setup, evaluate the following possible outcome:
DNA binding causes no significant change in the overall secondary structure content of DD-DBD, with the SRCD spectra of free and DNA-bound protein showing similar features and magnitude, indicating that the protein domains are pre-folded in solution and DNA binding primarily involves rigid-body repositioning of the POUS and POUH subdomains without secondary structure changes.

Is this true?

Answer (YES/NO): YES